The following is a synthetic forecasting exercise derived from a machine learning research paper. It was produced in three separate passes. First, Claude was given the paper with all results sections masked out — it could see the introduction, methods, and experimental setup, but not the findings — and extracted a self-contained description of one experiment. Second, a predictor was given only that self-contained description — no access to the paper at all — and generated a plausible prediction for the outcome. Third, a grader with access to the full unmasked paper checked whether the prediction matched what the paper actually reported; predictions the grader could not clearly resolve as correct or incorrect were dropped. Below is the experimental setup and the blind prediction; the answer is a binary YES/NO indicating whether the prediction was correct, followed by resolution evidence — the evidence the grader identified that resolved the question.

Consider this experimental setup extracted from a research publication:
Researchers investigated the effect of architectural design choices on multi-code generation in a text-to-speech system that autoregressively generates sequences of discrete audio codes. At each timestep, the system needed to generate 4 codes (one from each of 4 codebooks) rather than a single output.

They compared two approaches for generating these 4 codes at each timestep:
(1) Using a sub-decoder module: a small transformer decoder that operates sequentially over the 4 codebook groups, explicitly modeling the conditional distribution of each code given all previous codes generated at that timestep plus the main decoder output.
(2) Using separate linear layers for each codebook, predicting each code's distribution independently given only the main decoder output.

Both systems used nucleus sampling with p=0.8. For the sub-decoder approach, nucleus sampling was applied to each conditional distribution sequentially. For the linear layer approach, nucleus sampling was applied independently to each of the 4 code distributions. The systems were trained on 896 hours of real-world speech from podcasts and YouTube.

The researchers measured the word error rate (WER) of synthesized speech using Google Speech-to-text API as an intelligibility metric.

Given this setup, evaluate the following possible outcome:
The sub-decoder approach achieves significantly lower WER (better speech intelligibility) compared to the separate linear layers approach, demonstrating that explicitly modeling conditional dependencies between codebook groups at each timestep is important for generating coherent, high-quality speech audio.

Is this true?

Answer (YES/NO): NO